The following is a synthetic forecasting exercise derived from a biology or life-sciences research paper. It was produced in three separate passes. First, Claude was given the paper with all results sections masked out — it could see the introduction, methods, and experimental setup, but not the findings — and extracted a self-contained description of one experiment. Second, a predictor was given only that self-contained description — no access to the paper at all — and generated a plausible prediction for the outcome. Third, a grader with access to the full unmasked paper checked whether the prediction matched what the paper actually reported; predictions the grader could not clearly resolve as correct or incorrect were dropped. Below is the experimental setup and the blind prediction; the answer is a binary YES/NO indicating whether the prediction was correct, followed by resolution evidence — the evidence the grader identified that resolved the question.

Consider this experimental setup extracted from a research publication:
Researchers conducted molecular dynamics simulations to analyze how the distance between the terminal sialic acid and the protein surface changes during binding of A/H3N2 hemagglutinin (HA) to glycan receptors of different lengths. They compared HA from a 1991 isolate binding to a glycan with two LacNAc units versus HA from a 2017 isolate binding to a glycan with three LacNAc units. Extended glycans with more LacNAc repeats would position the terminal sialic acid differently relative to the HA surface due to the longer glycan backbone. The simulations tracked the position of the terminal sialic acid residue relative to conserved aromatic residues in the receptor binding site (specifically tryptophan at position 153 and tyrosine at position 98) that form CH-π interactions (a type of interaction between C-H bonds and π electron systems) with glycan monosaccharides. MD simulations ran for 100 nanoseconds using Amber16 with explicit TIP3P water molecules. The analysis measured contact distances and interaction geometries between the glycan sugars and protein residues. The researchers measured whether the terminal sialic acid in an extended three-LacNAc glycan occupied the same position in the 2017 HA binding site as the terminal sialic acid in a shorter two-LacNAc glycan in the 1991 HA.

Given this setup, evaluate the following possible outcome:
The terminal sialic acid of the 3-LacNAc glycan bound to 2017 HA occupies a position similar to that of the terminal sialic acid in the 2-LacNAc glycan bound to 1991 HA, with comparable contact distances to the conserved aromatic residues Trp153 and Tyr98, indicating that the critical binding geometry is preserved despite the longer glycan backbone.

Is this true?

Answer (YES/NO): YES